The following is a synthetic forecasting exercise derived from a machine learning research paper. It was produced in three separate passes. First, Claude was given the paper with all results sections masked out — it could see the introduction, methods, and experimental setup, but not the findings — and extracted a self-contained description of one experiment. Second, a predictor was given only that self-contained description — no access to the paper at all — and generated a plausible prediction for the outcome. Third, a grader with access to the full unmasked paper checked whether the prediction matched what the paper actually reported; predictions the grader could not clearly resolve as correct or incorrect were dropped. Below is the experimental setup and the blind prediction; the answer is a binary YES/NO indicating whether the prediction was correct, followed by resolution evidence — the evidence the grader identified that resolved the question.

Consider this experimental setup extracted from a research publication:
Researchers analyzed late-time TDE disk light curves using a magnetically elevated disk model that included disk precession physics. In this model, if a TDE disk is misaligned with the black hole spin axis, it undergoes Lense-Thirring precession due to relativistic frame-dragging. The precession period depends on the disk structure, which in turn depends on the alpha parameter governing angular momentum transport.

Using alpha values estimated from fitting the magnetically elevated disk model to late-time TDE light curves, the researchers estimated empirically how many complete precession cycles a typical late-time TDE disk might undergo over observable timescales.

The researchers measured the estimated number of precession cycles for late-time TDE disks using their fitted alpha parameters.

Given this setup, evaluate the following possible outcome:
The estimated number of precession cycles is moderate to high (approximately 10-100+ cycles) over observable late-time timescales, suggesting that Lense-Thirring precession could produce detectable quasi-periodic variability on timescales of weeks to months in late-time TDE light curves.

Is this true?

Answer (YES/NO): NO